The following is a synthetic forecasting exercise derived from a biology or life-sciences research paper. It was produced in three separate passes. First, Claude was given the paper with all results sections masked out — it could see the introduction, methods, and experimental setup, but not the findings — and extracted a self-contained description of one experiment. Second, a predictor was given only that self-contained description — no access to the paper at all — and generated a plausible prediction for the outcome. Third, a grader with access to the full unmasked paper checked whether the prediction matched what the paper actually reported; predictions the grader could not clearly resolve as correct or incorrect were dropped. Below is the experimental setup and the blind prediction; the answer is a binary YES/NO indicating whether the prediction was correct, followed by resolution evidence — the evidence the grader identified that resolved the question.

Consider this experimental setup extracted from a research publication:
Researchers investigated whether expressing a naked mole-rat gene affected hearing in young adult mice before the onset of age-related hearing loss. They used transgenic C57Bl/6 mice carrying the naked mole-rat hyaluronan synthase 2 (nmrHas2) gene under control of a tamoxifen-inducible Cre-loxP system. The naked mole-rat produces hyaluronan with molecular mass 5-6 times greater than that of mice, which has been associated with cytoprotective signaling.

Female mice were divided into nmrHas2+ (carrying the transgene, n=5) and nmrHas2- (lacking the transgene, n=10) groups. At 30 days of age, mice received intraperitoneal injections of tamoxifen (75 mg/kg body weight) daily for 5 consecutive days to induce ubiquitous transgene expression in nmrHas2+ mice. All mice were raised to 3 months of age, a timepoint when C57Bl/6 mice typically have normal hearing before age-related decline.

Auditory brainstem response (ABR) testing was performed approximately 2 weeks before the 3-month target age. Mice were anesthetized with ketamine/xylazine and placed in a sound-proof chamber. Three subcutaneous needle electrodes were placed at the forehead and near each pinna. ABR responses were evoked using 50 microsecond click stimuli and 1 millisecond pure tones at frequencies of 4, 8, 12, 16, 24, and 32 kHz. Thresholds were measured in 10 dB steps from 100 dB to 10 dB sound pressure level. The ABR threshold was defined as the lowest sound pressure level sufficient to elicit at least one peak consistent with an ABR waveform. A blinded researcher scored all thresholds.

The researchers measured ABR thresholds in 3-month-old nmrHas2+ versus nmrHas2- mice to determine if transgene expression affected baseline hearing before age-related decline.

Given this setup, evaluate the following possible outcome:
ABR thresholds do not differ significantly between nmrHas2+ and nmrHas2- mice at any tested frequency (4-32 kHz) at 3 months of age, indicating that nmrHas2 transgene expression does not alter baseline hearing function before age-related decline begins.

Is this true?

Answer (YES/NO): YES